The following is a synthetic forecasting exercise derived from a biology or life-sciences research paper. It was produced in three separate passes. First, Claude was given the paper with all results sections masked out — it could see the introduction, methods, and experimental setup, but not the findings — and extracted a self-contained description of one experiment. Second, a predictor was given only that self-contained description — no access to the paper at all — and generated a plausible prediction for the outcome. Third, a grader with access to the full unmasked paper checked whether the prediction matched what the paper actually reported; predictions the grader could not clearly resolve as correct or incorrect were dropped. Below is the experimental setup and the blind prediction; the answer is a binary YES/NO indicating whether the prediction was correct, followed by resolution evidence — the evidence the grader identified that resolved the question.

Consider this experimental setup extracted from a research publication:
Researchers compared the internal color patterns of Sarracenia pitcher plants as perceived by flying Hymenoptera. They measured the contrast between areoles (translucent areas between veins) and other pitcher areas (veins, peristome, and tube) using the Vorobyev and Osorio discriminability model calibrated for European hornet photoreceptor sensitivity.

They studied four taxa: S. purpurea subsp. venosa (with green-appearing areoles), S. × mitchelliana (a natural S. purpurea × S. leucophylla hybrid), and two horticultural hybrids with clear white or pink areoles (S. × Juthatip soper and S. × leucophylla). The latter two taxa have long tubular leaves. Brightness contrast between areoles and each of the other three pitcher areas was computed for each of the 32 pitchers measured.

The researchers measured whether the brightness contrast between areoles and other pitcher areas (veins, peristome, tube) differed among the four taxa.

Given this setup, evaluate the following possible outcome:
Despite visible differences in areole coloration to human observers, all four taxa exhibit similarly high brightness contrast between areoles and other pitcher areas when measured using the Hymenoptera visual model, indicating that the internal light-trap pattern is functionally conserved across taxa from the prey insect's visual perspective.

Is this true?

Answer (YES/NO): NO